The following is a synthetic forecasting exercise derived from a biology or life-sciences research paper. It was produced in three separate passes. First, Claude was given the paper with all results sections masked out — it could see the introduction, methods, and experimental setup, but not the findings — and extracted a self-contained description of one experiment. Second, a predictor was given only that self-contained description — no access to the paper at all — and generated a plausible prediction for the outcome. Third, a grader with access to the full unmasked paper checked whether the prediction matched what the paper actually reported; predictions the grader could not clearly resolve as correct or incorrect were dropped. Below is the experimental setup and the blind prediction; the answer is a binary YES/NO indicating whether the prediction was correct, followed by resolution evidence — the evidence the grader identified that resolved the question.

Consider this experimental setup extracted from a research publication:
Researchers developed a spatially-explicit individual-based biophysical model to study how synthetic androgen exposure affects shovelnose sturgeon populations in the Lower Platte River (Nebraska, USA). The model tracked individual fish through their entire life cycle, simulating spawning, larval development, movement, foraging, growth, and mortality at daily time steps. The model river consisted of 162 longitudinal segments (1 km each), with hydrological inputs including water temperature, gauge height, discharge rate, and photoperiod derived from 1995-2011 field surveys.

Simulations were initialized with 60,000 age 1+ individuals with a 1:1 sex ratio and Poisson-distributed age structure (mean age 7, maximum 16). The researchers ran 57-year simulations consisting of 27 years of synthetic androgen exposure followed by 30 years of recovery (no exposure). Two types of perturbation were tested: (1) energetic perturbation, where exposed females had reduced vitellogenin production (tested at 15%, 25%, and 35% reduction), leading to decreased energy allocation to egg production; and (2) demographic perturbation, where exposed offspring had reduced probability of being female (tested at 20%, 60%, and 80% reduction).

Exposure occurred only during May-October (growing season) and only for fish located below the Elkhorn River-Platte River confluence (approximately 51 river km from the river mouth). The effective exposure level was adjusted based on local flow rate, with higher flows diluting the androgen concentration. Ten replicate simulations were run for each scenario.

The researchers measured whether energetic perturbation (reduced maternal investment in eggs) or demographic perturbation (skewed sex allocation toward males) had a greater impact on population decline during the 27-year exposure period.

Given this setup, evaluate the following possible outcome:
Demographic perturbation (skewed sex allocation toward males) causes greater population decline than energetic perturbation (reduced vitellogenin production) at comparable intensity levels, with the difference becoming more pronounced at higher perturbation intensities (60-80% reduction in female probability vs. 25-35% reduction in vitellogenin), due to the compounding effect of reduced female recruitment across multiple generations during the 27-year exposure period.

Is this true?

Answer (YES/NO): NO